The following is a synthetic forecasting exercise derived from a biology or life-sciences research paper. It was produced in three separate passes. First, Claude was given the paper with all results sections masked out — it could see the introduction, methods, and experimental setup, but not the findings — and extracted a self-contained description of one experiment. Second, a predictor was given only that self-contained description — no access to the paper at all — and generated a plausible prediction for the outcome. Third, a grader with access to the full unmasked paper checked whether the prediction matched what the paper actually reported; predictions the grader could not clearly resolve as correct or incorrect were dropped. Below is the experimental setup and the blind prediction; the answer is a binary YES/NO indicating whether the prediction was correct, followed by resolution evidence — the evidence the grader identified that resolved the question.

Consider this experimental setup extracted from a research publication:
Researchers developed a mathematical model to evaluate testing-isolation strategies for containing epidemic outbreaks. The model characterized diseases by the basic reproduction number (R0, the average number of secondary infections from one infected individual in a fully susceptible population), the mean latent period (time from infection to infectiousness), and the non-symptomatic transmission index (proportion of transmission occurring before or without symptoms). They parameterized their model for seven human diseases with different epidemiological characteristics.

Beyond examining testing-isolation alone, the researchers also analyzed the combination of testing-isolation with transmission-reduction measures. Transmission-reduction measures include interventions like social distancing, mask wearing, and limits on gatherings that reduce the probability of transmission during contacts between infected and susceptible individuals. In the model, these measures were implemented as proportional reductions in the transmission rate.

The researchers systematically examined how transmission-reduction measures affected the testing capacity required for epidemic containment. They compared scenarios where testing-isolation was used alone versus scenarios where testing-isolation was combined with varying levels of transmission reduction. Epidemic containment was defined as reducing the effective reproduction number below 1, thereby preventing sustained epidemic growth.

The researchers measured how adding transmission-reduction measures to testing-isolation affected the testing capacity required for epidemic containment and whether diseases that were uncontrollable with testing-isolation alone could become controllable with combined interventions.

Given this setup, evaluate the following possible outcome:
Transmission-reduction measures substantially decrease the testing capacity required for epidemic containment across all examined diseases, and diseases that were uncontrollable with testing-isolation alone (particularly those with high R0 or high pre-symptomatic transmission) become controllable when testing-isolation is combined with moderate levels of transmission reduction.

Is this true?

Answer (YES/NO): YES